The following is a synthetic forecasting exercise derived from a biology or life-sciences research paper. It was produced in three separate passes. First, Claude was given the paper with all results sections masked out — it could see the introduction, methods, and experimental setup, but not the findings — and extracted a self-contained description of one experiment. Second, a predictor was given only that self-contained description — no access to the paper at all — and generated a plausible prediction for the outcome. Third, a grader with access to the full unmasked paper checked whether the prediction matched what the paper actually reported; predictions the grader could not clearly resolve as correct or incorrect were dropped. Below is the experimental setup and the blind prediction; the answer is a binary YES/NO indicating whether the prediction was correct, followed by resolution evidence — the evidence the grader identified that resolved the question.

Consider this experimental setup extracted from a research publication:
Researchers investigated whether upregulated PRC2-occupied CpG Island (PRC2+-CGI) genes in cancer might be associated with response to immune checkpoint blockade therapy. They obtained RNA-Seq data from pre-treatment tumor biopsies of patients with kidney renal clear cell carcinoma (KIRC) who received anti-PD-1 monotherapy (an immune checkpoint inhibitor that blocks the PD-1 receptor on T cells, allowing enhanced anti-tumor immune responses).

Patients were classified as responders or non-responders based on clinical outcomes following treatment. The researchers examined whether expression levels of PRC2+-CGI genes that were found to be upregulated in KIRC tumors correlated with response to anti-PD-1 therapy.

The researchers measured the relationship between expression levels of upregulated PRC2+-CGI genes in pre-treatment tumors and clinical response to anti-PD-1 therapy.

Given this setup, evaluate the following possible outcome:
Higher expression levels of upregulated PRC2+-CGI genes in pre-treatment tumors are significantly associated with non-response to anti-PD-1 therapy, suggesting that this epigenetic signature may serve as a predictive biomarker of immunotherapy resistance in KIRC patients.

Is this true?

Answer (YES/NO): NO